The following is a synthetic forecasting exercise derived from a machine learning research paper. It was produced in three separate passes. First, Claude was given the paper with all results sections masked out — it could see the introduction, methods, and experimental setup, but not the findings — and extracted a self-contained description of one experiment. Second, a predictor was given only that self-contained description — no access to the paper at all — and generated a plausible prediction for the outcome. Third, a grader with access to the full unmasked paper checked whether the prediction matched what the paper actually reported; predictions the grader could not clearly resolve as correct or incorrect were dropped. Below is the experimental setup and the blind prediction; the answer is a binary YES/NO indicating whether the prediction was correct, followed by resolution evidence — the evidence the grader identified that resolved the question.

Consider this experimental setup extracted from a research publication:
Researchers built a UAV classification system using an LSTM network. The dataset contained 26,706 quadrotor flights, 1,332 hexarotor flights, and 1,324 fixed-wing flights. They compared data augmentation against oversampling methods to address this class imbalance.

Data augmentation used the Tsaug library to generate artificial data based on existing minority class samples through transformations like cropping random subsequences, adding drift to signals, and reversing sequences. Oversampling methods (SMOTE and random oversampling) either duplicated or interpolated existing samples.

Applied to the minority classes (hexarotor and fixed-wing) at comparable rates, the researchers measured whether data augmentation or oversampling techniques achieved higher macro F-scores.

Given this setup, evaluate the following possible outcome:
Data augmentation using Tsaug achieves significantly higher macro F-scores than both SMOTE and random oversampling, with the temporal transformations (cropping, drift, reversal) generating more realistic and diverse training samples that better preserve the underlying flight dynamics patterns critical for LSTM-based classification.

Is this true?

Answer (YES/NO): NO